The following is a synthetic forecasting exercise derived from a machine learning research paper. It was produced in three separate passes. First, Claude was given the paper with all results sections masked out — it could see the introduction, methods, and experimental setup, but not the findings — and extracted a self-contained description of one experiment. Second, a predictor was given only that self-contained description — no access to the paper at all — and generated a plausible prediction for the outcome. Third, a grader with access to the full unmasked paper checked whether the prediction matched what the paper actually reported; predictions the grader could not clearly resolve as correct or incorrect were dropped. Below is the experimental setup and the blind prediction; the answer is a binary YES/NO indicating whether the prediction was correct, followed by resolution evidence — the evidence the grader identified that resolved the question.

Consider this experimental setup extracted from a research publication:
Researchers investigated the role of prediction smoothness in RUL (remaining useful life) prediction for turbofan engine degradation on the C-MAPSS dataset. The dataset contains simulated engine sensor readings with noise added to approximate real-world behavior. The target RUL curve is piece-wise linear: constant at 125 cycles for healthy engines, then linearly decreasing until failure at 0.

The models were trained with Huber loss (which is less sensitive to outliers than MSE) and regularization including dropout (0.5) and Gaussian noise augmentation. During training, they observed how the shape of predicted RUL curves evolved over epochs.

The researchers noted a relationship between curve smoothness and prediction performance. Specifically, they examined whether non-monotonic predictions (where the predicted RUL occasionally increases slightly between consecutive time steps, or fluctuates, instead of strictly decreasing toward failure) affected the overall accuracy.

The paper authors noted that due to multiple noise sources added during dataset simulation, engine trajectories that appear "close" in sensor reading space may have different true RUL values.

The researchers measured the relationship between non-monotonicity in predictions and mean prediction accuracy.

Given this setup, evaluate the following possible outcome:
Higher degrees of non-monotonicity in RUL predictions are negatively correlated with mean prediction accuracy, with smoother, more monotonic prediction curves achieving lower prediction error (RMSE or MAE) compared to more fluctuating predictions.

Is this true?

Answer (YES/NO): NO